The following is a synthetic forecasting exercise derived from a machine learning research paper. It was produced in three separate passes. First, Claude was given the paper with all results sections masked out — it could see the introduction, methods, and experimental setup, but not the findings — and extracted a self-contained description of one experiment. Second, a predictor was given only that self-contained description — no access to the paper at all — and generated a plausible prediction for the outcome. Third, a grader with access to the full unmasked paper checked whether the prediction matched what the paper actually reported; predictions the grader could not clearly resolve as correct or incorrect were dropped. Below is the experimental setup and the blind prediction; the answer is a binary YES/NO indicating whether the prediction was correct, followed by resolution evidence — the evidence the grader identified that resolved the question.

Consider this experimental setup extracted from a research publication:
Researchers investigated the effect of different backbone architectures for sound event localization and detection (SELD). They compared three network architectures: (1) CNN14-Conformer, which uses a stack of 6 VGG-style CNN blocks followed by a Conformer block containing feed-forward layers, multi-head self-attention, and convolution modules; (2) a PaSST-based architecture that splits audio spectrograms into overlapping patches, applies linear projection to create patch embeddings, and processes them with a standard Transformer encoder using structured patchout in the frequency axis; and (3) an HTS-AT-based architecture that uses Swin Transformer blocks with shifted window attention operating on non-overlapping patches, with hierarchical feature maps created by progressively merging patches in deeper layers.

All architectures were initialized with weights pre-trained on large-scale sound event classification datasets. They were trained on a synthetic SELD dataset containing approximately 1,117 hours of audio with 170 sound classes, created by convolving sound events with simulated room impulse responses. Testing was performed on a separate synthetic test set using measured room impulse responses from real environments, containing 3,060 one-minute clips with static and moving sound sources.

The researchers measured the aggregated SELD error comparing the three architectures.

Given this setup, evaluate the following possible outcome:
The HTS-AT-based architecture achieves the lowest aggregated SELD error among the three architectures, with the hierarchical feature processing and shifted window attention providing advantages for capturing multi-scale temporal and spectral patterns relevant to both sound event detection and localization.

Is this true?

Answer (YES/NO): NO